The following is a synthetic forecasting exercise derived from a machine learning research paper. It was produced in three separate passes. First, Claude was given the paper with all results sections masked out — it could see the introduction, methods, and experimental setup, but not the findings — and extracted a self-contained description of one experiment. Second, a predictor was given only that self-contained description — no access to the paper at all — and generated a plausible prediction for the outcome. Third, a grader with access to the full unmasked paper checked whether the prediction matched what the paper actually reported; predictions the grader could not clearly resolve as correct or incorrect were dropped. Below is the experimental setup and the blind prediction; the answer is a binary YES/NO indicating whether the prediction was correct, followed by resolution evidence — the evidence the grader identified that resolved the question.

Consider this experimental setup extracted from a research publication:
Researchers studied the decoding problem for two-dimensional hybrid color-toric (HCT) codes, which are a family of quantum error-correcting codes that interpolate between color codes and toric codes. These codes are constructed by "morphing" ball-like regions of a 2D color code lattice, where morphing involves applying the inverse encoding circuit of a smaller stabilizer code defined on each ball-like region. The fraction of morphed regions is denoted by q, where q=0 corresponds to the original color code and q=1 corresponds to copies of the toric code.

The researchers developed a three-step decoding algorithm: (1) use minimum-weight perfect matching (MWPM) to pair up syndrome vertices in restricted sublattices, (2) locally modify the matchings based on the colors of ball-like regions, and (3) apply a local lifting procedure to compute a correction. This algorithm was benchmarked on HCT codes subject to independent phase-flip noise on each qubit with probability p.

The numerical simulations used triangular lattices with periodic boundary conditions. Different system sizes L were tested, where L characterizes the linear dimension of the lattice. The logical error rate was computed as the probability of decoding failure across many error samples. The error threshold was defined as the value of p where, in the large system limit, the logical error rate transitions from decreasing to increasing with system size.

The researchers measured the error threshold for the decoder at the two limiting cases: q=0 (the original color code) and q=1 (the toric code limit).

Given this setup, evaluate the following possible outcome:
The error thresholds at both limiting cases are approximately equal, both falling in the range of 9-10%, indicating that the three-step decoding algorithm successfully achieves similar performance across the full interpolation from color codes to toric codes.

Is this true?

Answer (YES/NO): NO